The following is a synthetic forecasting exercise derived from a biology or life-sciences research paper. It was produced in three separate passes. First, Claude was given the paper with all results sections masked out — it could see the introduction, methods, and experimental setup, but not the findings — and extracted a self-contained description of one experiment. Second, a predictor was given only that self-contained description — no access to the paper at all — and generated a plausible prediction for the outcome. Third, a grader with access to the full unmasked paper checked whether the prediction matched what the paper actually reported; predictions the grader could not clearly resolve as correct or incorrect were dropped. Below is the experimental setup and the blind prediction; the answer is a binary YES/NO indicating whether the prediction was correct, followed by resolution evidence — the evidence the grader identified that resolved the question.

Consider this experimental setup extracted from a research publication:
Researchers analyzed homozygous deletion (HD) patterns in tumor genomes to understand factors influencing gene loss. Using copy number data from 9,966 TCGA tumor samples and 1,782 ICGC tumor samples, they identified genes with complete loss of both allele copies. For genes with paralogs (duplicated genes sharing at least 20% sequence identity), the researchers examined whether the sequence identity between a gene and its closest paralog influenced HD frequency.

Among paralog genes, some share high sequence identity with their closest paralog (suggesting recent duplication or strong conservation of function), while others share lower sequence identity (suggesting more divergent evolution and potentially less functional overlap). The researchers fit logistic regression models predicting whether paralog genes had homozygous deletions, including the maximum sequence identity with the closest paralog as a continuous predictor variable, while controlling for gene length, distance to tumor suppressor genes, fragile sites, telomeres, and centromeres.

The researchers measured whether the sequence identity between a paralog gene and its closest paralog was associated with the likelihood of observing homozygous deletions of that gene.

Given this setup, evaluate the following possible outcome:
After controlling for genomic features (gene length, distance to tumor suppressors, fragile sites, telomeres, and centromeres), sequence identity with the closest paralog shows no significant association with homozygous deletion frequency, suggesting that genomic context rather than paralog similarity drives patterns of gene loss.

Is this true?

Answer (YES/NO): NO